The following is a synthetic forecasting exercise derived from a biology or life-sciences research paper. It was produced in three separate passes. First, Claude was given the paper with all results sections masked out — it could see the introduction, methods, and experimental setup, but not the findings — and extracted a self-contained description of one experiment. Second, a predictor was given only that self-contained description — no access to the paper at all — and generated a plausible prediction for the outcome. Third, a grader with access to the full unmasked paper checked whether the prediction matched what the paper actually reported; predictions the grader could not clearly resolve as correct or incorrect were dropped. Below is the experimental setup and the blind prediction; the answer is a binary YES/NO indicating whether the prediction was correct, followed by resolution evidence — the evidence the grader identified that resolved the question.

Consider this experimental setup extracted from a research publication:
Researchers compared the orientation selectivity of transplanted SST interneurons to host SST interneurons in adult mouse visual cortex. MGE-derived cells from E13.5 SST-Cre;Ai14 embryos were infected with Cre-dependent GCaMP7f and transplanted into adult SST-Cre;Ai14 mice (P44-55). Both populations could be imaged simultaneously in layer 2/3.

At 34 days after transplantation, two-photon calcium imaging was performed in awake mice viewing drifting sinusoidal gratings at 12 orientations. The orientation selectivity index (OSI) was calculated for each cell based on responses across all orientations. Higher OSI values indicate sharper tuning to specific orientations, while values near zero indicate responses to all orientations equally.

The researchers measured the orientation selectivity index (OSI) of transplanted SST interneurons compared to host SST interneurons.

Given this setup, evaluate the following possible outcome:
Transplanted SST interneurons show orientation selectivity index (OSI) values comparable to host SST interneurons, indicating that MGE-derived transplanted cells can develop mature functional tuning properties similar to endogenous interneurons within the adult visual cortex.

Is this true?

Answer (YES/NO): NO